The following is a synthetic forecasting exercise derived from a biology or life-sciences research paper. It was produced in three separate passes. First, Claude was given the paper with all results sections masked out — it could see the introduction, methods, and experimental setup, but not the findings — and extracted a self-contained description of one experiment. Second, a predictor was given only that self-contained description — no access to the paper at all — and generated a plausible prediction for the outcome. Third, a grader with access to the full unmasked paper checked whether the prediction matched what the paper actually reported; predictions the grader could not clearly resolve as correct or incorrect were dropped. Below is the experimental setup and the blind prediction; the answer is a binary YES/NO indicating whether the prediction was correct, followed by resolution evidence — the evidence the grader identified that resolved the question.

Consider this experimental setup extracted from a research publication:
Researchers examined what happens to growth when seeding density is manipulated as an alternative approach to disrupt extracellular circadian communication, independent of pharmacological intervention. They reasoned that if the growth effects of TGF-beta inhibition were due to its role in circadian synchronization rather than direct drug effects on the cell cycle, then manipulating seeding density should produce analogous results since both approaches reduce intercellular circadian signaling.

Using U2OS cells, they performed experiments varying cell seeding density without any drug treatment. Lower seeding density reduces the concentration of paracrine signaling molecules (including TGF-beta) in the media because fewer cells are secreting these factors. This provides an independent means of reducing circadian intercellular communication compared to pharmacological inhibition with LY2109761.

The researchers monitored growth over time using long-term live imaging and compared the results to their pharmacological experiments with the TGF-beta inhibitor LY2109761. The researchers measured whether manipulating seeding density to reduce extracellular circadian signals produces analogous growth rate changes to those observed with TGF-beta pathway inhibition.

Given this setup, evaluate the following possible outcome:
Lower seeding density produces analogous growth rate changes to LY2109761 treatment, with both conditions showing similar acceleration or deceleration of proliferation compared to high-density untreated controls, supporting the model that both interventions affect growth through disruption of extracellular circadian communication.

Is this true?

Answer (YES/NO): YES